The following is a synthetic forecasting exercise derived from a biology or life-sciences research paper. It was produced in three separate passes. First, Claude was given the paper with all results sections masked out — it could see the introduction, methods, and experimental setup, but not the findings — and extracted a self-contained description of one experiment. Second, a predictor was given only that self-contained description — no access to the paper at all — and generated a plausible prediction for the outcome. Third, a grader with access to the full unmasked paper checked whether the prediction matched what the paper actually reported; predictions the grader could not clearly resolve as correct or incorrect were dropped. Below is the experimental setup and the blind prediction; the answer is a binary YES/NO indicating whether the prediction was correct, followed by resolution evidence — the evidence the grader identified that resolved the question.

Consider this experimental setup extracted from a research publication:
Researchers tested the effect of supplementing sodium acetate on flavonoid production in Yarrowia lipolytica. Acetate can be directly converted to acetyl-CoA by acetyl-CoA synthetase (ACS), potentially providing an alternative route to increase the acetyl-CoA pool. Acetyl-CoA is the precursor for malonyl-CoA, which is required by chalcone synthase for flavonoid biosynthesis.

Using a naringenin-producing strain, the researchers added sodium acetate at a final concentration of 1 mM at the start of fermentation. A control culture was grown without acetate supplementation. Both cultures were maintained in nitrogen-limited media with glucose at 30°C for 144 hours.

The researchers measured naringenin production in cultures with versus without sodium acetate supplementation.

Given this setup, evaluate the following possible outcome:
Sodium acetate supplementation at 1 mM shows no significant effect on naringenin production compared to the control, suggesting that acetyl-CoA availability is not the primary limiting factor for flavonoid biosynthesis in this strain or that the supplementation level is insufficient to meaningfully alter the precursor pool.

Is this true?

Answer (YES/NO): YES